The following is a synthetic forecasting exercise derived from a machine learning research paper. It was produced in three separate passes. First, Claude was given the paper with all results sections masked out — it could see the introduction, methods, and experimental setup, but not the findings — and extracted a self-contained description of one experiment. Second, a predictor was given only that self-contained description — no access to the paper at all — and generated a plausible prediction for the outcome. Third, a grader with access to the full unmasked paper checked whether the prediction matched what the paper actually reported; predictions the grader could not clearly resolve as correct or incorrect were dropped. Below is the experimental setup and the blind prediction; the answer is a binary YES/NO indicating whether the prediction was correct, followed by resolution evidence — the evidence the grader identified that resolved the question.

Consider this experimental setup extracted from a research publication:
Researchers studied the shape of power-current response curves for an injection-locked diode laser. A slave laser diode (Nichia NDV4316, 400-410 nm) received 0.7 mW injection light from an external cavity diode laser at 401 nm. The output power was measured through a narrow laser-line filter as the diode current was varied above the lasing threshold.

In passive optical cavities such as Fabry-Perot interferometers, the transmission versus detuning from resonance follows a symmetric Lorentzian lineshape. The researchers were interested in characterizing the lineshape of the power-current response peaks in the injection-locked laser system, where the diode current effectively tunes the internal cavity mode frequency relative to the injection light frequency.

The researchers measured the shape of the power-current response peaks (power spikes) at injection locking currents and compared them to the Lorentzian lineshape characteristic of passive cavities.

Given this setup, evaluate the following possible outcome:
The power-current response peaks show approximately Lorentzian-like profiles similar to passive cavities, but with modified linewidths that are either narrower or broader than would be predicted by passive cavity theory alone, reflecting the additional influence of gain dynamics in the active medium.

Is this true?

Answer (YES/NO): NO